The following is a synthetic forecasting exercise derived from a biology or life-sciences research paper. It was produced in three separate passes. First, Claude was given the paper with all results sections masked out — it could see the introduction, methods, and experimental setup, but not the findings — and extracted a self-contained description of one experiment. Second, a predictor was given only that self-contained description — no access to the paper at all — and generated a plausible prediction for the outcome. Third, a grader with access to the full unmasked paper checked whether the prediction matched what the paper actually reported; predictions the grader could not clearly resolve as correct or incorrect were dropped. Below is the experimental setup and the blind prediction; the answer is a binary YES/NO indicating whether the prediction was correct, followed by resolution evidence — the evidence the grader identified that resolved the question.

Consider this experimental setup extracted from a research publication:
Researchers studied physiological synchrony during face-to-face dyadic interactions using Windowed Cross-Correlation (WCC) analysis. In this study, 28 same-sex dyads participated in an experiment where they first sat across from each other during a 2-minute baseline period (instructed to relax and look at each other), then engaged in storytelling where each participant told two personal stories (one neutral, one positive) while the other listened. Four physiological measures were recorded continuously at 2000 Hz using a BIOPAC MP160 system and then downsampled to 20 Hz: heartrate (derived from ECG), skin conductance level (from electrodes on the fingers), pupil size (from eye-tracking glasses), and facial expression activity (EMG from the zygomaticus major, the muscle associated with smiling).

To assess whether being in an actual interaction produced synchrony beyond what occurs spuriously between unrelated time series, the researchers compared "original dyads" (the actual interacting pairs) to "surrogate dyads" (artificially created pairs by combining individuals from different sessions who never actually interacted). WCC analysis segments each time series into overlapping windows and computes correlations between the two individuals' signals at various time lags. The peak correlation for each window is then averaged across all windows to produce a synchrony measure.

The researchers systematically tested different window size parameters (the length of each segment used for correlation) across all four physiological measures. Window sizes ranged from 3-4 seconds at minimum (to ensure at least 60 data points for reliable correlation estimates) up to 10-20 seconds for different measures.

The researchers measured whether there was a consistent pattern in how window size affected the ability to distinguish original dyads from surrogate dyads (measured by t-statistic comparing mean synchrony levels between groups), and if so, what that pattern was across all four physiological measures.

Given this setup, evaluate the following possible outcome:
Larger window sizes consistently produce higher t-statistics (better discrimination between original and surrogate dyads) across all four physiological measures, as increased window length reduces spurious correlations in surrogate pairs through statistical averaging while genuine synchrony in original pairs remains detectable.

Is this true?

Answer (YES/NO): NO